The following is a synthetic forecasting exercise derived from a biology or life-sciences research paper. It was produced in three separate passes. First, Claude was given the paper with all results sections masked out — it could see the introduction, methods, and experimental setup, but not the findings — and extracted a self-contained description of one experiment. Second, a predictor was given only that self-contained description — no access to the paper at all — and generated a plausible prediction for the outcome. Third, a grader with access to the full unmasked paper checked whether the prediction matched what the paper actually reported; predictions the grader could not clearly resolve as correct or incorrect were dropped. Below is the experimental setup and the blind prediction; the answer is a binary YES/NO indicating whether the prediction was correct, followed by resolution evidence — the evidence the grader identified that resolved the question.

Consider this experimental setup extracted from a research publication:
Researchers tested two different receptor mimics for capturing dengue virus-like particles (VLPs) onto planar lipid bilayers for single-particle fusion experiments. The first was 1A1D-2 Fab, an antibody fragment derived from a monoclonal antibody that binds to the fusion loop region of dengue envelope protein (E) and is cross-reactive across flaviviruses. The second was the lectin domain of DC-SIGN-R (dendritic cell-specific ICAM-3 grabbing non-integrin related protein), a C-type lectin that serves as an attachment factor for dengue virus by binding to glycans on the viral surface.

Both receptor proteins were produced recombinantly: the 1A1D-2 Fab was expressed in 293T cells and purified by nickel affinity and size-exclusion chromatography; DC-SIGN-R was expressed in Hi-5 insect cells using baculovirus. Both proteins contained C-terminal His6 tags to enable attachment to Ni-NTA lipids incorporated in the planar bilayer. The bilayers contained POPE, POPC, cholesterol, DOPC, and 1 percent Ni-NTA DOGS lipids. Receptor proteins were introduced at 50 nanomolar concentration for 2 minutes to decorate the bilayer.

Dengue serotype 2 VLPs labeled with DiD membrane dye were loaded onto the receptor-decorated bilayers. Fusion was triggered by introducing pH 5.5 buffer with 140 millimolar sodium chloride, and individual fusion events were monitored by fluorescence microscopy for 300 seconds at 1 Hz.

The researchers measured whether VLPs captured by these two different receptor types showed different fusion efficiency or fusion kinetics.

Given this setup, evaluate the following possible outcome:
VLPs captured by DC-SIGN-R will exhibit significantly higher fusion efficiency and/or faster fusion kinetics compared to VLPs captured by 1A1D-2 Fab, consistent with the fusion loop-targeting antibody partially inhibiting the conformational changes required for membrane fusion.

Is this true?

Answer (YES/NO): NO